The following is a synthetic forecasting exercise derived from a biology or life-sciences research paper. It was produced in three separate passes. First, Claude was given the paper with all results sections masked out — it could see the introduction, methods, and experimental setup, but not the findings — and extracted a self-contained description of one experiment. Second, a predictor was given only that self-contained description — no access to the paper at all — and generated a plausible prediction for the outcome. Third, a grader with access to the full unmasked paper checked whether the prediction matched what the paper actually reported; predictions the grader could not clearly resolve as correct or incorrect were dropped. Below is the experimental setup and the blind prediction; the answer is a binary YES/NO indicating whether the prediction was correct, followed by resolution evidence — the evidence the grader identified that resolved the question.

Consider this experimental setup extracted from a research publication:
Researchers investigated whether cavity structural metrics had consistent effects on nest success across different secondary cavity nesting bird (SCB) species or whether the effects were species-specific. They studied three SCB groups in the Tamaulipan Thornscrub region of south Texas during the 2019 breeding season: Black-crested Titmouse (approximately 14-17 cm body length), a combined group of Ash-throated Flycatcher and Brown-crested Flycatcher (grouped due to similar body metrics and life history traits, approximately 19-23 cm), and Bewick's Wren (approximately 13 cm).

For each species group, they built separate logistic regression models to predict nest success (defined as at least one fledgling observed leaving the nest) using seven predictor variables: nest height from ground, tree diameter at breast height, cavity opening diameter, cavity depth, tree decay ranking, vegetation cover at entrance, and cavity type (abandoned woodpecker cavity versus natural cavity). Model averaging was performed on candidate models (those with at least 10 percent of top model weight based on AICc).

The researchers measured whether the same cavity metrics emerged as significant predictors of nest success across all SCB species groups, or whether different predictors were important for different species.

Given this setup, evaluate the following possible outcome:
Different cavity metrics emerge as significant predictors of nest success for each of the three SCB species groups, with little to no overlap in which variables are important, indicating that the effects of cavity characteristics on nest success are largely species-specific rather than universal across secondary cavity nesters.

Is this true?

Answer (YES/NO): NO